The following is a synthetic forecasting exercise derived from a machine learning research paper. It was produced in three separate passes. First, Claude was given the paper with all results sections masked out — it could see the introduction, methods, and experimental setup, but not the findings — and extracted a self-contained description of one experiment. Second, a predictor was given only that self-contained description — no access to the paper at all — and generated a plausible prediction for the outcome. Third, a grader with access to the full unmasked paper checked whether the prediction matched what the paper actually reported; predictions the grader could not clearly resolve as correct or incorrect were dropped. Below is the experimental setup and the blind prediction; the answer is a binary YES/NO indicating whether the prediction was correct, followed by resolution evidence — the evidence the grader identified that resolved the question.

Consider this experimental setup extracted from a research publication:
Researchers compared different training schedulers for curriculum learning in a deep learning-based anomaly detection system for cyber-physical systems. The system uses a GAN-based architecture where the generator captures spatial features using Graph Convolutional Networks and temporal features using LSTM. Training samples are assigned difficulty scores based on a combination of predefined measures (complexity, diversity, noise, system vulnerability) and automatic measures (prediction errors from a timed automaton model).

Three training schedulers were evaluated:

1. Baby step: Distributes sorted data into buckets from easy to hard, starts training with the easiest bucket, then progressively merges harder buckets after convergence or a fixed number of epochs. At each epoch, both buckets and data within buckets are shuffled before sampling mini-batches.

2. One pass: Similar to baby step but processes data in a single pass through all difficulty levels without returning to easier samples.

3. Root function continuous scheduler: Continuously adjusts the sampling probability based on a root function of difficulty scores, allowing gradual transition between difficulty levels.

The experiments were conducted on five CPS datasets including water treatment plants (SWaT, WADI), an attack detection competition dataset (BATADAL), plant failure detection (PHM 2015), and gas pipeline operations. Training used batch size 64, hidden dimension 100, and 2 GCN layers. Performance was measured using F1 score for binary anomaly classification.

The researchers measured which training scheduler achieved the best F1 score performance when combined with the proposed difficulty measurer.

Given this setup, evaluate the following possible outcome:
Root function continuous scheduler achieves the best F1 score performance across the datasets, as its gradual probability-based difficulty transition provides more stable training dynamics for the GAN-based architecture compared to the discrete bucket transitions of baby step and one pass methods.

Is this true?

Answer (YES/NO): NO